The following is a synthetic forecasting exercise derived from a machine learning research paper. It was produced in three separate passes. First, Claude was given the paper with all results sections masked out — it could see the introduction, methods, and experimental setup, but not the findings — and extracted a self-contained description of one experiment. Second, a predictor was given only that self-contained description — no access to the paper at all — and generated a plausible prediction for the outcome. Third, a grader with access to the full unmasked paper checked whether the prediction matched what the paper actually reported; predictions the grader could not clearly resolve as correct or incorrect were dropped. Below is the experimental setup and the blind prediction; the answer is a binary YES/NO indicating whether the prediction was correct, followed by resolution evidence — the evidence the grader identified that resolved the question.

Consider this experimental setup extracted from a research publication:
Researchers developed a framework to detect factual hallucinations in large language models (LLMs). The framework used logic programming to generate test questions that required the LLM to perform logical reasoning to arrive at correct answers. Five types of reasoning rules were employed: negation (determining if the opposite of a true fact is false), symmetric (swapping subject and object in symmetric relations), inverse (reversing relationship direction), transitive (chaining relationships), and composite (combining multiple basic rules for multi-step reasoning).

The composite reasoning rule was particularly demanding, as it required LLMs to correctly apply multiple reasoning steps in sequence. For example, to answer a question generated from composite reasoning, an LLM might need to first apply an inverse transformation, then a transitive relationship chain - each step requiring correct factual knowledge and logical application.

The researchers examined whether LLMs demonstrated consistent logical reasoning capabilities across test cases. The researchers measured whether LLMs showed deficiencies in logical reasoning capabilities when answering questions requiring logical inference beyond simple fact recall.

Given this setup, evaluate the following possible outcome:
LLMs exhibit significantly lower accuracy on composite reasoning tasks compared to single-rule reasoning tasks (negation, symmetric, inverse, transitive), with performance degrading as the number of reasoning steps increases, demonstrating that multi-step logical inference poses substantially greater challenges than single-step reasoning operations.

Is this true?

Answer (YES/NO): NO